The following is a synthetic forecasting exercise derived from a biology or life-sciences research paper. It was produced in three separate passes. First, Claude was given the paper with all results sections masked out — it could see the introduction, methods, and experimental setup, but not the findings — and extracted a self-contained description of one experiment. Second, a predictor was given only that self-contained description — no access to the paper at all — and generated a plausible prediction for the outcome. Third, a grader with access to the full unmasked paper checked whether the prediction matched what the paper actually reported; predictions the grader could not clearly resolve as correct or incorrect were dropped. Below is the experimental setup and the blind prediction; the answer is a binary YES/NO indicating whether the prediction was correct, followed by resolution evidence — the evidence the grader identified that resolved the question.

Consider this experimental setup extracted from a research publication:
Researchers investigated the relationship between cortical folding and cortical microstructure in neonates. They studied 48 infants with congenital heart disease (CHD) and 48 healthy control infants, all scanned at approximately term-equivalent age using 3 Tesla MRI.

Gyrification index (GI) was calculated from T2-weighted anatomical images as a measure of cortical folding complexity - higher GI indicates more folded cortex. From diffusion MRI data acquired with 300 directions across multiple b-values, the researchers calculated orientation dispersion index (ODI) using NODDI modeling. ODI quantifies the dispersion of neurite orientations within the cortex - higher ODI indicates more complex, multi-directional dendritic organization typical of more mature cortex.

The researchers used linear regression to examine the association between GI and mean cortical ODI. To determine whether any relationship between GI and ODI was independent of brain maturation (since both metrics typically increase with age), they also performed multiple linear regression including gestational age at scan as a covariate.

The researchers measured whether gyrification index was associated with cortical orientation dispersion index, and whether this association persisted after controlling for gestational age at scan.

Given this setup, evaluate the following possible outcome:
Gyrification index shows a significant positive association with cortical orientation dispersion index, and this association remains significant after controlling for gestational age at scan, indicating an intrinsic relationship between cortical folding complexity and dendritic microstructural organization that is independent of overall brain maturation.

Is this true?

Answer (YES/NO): YES